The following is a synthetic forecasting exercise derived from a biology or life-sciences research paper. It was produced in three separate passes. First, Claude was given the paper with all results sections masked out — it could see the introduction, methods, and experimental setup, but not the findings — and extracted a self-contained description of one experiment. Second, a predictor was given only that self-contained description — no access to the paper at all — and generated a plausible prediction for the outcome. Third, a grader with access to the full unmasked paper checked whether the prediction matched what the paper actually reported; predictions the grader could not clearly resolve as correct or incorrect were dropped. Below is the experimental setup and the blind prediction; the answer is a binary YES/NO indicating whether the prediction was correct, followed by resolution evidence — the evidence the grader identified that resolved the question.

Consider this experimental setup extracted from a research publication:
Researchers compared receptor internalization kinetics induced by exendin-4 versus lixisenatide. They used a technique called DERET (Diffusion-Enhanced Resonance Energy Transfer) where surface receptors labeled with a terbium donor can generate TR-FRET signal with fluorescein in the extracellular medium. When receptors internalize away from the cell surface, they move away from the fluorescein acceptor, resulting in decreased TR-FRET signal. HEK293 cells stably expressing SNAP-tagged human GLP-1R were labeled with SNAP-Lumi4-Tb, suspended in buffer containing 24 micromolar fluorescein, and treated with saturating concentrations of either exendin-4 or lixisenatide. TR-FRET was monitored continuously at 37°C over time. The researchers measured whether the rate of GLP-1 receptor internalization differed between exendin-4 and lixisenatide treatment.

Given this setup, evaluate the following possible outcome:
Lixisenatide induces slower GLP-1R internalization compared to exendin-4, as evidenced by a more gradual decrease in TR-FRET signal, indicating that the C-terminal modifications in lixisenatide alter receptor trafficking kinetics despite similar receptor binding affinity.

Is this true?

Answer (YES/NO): NO